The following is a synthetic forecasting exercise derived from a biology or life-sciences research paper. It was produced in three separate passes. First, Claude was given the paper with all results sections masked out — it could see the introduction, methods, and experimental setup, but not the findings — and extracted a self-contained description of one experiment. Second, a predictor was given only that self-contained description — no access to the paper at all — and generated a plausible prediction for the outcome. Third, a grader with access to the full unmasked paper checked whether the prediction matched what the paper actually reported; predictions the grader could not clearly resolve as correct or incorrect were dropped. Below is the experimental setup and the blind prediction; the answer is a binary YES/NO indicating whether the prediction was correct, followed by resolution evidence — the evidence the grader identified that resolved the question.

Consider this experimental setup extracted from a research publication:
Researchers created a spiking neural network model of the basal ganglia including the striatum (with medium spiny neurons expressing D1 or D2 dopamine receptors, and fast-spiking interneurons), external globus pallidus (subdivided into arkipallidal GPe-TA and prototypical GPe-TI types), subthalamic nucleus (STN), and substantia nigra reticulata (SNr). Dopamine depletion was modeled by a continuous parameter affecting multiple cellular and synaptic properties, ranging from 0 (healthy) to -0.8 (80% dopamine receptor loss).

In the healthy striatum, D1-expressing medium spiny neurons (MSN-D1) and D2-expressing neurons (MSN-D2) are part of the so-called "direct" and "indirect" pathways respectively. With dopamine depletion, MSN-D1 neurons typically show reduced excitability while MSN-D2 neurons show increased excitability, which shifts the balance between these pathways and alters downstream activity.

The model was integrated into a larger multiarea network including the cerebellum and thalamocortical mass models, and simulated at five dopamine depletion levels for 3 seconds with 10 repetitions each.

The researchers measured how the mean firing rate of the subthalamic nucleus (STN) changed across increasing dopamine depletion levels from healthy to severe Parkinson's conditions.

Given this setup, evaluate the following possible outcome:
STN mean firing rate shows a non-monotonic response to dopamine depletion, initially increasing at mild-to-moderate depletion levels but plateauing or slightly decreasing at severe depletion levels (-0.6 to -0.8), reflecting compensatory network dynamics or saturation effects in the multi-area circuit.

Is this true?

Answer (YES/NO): NO